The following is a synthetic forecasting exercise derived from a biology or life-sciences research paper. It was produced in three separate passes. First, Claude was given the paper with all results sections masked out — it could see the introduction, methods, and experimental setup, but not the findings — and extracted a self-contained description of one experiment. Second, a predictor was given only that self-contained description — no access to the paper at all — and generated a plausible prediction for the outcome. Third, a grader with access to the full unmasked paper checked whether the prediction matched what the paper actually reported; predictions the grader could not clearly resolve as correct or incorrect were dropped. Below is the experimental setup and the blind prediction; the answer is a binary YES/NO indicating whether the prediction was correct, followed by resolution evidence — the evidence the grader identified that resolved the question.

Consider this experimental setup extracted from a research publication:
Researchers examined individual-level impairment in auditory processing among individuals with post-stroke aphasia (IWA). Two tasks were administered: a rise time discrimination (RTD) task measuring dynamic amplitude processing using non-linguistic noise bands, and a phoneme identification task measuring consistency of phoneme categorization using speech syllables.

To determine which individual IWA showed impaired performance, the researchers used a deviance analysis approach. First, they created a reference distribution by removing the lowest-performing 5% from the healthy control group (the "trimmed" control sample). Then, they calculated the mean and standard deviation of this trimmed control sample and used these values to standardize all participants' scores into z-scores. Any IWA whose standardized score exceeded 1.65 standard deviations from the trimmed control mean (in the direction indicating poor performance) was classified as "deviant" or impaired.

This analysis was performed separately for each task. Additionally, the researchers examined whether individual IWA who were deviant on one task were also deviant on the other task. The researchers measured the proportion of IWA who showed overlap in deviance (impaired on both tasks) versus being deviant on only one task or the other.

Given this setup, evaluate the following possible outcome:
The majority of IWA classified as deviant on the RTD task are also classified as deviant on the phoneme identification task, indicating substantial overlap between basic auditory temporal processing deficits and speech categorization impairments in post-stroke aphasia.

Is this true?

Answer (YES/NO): NO